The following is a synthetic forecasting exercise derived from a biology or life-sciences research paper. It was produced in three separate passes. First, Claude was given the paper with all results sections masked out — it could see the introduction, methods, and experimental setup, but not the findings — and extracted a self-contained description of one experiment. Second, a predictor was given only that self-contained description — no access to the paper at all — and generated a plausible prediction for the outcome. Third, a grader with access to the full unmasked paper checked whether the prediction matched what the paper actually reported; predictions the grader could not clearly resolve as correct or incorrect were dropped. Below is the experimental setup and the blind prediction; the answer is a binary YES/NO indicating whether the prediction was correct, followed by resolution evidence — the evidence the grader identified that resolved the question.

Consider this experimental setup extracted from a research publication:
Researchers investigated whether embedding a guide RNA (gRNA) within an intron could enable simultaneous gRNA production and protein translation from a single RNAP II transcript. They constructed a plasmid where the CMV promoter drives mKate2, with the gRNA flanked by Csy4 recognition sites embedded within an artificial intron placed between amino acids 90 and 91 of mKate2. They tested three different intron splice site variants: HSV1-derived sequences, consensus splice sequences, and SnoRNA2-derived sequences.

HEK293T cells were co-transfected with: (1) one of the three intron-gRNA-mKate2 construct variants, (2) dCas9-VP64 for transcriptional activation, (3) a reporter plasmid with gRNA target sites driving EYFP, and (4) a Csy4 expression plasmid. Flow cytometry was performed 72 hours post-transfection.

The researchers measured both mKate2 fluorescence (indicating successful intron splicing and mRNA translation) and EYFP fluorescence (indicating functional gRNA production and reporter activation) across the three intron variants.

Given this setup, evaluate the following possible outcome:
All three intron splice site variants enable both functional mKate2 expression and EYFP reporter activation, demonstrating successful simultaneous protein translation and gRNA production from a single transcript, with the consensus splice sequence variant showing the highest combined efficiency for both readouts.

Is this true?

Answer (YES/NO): NO